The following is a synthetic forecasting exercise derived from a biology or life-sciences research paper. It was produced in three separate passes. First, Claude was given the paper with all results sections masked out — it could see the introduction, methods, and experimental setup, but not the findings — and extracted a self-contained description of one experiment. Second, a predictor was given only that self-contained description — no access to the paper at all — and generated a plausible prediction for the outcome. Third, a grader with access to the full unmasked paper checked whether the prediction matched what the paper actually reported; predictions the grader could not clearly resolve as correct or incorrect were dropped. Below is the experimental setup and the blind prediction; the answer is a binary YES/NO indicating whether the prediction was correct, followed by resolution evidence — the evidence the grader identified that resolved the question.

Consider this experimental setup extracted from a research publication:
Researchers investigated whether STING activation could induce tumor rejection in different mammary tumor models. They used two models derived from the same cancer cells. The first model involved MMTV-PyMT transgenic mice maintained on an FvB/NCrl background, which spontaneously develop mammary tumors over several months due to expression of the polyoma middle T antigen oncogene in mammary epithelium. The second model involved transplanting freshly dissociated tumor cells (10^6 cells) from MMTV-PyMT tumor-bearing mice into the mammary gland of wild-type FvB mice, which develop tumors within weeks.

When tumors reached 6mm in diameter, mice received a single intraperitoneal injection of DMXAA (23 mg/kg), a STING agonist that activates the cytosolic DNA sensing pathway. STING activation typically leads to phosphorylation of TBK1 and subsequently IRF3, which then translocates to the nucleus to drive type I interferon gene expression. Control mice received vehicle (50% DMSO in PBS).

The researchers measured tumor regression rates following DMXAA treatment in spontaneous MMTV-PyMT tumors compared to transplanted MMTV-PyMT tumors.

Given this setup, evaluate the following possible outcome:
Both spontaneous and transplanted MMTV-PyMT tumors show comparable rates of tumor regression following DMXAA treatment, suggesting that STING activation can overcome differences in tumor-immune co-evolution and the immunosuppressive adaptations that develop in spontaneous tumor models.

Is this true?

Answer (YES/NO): NO